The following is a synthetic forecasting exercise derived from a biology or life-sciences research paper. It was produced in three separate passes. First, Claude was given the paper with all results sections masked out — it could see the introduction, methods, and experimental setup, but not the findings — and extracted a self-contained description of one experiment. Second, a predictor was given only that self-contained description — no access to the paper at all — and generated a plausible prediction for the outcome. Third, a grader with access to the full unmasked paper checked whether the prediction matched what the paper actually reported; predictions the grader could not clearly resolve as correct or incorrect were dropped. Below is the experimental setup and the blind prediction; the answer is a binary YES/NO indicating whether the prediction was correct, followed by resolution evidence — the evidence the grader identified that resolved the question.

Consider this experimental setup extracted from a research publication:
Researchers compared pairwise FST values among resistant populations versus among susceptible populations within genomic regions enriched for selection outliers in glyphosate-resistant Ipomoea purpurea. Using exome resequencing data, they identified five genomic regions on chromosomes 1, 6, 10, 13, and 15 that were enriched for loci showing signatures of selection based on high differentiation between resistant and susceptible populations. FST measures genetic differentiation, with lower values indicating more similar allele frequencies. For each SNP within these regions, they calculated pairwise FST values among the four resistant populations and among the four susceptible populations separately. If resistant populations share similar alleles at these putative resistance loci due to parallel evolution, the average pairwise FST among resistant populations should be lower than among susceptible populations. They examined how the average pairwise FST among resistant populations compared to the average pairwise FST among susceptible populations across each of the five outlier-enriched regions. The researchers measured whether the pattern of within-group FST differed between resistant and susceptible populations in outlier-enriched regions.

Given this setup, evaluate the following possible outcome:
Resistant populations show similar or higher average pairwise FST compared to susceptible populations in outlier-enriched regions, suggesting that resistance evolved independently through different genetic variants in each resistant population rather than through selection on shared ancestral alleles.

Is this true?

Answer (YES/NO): NO